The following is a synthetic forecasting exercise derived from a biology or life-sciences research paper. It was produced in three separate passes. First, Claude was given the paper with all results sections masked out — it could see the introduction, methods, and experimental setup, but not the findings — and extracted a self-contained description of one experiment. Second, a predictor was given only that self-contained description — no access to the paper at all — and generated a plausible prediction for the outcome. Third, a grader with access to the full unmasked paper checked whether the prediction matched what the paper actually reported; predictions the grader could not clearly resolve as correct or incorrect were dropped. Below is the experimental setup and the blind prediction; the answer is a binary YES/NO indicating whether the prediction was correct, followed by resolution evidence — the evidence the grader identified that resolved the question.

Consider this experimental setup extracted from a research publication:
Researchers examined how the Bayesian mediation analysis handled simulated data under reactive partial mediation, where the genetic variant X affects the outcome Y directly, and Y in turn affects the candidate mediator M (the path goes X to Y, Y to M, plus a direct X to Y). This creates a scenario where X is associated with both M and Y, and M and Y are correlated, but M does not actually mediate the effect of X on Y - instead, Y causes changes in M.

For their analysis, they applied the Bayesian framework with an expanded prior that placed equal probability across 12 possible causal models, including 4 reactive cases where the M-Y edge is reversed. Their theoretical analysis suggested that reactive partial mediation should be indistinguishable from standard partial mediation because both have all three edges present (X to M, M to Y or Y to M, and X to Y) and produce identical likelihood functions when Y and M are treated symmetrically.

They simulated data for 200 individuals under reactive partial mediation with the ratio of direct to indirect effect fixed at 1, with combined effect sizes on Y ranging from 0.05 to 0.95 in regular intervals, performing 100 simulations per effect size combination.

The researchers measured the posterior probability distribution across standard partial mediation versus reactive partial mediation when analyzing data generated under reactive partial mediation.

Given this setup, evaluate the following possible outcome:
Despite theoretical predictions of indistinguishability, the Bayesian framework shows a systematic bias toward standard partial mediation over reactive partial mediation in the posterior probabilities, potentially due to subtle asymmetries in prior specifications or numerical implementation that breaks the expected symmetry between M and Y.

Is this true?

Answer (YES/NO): NO